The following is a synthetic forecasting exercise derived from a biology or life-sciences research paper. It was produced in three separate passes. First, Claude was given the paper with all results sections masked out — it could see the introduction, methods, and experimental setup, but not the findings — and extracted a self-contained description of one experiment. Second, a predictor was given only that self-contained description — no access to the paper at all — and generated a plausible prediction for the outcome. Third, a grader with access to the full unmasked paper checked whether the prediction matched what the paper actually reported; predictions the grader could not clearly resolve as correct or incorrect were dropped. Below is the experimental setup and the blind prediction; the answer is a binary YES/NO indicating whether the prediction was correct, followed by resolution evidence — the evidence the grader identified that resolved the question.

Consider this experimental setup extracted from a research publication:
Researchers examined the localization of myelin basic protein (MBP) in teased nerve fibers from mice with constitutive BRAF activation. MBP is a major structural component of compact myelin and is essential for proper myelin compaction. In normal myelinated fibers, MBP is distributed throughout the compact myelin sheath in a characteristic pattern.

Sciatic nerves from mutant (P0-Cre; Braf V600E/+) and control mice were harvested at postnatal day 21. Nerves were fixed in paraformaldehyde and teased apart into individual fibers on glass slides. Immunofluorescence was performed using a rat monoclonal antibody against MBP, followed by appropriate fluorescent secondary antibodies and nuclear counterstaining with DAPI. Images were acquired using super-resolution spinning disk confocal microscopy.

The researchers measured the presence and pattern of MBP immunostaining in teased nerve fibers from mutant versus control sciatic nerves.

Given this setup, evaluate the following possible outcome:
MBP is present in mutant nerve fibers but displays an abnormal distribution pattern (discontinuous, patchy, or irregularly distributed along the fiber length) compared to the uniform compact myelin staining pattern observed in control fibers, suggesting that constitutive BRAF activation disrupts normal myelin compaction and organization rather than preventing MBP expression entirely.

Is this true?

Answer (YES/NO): NO